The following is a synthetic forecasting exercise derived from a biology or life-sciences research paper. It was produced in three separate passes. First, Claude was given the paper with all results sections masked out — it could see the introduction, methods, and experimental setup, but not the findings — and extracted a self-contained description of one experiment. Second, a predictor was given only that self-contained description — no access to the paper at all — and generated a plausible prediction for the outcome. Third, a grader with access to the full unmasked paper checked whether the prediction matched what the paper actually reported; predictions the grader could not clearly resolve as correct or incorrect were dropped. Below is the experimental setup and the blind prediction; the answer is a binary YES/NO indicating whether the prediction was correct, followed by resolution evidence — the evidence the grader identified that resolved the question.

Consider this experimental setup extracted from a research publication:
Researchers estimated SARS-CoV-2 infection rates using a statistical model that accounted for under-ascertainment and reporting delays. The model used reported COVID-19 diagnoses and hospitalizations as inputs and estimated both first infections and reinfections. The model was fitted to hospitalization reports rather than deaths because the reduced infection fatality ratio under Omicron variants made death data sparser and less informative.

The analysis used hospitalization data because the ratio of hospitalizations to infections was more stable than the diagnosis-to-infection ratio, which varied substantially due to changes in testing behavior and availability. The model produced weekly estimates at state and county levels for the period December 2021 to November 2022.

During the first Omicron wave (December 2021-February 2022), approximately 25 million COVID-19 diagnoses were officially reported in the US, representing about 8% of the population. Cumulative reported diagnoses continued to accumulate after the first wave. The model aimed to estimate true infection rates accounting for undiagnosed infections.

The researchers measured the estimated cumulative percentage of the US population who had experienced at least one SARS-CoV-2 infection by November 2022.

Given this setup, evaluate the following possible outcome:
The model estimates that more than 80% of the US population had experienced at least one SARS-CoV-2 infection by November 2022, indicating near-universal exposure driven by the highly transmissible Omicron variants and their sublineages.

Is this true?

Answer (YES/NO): YES